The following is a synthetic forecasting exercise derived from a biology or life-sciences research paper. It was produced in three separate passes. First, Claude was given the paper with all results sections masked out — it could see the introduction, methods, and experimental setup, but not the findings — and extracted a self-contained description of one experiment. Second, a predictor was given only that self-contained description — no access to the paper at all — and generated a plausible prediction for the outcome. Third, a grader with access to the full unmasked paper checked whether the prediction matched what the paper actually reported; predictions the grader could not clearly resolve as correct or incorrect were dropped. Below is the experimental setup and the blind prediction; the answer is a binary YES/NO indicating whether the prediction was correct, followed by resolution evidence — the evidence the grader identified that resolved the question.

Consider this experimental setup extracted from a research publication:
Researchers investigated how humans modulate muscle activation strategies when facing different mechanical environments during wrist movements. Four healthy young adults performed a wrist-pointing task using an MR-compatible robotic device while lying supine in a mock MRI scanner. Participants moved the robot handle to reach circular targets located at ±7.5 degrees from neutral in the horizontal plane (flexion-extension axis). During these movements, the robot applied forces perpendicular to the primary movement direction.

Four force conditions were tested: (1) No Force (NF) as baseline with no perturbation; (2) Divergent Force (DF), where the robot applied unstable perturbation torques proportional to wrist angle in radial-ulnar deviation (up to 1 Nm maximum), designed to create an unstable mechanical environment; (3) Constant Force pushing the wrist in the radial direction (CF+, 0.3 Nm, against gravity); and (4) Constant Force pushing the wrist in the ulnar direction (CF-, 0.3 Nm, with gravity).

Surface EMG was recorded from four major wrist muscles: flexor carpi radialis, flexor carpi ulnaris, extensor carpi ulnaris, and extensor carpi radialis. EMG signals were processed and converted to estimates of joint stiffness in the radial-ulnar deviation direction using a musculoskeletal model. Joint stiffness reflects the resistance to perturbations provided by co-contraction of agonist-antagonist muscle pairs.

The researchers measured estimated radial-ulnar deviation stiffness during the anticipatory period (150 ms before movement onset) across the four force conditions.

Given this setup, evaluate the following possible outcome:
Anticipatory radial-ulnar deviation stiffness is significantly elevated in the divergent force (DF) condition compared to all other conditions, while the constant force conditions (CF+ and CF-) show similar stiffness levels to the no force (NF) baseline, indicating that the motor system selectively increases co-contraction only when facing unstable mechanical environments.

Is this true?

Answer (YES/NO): NO